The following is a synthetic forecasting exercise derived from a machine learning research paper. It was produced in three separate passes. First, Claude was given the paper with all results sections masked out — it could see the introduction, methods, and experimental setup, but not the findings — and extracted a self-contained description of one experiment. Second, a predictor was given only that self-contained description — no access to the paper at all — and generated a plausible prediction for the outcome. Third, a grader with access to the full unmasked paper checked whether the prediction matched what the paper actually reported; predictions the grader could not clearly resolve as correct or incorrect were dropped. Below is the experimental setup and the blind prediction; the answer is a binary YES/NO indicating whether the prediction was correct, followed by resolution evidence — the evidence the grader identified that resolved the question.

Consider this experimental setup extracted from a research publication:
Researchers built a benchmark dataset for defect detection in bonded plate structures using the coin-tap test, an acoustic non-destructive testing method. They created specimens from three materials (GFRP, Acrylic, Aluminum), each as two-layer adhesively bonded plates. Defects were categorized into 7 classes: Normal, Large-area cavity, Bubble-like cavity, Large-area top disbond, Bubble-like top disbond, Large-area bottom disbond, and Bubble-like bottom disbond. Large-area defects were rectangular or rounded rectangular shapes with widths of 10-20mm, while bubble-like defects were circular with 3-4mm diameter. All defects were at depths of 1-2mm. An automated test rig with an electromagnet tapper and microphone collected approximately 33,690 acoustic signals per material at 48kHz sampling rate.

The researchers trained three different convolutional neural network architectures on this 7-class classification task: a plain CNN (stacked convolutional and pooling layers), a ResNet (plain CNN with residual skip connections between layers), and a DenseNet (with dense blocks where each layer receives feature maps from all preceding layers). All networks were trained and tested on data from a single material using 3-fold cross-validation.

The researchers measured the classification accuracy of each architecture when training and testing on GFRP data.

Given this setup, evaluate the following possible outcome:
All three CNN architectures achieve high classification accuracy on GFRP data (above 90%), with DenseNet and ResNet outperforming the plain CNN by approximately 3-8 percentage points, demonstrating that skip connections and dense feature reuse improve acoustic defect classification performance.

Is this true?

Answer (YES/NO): NO